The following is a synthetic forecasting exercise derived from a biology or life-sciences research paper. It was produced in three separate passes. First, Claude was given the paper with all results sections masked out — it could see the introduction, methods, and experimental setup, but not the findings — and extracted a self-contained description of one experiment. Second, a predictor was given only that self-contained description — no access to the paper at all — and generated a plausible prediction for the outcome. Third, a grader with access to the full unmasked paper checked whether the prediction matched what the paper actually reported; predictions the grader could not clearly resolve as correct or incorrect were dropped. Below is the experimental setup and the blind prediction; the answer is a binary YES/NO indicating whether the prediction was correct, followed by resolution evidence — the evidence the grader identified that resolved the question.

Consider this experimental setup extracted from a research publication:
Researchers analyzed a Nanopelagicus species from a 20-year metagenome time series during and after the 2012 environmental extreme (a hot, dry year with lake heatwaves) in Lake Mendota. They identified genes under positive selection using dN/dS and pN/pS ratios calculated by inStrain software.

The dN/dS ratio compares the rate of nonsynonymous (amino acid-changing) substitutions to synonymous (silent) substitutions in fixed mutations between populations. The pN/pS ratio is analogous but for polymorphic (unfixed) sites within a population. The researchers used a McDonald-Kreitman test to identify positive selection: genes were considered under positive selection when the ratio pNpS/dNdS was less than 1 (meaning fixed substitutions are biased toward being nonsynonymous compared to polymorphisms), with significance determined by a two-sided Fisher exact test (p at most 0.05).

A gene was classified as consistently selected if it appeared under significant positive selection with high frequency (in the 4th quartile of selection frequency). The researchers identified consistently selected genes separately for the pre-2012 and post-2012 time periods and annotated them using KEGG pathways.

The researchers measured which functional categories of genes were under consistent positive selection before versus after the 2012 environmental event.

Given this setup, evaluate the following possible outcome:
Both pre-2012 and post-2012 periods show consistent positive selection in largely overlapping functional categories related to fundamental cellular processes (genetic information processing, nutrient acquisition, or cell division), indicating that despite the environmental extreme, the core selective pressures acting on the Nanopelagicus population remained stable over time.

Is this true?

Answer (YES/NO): NO